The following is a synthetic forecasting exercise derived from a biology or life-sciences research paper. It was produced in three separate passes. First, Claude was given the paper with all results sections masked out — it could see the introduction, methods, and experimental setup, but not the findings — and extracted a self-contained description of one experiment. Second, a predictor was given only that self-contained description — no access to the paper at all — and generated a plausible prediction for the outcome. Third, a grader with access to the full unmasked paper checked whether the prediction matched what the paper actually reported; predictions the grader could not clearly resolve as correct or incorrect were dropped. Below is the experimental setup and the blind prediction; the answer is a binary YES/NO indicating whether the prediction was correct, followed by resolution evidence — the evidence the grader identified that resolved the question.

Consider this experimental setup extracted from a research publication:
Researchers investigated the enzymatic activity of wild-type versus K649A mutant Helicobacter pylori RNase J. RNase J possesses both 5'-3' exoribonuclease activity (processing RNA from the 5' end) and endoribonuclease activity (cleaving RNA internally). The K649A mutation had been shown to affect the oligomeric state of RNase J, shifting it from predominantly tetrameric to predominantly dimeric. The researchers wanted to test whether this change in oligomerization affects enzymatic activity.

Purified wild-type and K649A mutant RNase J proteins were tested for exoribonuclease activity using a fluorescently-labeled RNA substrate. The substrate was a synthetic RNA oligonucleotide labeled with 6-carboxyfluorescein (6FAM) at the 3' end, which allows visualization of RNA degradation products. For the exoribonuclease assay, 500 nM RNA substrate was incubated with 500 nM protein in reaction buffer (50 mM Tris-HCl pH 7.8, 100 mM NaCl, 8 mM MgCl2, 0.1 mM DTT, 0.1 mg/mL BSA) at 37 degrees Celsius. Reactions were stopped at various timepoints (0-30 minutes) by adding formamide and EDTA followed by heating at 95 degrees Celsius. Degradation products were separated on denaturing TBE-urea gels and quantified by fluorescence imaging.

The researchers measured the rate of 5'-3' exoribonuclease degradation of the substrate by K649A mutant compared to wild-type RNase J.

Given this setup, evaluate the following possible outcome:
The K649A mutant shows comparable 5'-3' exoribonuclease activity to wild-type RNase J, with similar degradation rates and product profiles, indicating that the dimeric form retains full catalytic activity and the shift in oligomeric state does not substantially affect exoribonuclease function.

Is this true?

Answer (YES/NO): NO